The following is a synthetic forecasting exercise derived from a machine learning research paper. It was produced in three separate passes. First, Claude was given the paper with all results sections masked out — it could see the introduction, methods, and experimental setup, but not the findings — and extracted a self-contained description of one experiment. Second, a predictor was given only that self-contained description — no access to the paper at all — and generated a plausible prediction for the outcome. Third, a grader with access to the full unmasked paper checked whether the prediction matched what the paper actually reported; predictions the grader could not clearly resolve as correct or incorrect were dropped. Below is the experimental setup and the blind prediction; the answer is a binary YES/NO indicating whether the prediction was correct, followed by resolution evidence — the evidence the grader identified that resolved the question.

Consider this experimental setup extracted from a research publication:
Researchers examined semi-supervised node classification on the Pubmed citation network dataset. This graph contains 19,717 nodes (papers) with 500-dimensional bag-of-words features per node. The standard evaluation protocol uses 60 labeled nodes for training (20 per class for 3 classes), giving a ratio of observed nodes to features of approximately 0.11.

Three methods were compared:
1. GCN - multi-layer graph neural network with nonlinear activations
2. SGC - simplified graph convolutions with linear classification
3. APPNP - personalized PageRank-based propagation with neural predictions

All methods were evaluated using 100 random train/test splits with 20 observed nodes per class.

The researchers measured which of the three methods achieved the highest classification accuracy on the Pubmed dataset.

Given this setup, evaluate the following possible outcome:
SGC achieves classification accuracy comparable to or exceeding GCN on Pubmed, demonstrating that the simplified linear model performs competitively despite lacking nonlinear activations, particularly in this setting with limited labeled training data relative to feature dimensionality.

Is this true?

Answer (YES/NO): YES